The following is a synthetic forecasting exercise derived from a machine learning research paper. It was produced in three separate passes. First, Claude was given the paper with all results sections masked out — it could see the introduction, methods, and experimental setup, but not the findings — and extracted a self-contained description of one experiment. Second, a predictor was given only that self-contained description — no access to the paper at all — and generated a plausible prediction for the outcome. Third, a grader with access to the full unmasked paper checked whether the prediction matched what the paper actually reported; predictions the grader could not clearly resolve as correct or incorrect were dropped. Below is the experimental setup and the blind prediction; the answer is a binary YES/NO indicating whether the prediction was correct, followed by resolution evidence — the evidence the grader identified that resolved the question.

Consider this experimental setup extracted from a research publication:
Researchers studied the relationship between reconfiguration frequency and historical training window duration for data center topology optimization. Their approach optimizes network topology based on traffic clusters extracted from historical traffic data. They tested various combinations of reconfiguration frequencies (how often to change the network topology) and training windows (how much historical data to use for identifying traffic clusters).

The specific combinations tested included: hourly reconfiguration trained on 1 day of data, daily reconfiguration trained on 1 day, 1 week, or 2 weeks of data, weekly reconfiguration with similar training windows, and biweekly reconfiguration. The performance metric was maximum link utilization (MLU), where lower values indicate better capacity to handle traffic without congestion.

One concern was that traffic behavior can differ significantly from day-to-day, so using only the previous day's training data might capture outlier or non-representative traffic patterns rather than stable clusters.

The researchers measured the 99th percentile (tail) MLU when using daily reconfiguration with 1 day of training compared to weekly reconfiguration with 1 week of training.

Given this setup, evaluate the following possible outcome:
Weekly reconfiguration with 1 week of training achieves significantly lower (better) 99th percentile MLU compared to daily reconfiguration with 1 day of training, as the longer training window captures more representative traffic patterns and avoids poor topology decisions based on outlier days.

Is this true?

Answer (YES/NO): NO